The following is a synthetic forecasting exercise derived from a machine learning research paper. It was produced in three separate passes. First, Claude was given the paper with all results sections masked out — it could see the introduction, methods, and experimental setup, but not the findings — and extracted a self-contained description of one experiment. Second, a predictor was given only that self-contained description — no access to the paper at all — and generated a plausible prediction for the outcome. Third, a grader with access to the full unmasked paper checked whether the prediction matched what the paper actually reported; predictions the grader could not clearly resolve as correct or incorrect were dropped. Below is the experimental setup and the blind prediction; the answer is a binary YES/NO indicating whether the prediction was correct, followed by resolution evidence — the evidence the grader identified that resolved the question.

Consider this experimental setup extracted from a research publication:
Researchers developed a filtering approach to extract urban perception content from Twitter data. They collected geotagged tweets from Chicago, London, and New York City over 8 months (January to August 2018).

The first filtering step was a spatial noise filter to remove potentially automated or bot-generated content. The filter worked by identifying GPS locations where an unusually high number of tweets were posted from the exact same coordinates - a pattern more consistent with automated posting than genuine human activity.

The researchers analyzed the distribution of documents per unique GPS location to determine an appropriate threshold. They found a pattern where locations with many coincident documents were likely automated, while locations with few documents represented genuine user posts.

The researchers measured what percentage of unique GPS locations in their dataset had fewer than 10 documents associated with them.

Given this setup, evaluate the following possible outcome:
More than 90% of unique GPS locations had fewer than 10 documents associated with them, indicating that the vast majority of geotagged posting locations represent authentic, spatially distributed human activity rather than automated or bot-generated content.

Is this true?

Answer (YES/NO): NO